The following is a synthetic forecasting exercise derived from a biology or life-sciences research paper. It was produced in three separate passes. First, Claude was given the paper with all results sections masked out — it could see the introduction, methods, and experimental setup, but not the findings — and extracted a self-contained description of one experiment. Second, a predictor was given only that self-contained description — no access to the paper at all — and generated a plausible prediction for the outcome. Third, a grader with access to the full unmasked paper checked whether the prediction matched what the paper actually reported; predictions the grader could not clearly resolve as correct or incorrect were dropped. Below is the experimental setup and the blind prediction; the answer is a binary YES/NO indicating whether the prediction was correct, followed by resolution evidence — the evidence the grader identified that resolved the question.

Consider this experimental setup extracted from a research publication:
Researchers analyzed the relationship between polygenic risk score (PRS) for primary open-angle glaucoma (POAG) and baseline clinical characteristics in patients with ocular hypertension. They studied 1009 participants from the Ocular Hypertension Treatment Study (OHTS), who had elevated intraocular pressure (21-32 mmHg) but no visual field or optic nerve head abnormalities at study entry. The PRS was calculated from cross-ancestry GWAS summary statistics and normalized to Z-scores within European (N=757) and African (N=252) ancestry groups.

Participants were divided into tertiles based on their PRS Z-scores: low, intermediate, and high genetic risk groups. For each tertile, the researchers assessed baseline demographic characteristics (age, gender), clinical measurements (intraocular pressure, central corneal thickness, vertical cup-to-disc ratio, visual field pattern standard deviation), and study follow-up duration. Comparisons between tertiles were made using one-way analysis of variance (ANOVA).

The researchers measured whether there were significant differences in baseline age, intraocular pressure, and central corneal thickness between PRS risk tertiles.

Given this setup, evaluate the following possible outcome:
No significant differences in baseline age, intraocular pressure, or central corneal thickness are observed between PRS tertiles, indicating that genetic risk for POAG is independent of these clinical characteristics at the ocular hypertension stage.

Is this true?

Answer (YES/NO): YES